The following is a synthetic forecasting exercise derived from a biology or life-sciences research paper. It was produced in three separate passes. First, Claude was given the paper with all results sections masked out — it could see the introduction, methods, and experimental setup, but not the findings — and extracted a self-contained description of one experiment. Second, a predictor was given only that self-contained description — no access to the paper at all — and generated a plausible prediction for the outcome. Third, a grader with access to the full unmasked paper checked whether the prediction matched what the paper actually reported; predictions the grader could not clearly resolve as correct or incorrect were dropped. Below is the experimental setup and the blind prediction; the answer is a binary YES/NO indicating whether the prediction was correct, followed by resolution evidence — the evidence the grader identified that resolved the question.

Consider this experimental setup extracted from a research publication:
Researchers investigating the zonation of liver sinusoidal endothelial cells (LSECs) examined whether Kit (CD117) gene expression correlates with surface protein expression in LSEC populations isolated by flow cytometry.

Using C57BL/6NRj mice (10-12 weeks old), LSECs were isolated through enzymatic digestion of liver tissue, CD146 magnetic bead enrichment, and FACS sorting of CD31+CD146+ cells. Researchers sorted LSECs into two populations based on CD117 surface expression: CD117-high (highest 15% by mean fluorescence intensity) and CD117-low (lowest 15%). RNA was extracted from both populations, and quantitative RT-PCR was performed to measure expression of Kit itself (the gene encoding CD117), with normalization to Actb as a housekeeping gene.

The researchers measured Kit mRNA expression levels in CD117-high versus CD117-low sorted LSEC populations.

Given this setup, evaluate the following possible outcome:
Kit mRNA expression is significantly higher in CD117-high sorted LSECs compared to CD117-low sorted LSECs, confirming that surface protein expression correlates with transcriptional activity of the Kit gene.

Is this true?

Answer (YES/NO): YES